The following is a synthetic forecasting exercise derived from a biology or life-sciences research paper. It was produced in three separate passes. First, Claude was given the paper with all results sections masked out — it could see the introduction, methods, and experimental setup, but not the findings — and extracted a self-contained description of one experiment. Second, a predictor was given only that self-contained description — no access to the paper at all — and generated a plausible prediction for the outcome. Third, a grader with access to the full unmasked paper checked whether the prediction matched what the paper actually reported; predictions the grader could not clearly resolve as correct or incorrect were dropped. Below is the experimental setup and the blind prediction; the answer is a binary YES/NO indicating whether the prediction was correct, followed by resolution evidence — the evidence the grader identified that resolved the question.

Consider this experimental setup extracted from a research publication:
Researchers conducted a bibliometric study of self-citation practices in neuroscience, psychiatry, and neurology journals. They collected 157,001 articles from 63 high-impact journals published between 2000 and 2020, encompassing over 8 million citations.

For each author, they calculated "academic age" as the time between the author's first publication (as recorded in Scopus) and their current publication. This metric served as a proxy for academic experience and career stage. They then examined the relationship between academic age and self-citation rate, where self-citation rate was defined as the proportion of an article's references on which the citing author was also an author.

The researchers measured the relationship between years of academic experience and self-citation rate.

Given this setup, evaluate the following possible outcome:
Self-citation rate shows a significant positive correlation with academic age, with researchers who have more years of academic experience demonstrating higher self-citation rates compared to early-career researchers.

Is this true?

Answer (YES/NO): YES